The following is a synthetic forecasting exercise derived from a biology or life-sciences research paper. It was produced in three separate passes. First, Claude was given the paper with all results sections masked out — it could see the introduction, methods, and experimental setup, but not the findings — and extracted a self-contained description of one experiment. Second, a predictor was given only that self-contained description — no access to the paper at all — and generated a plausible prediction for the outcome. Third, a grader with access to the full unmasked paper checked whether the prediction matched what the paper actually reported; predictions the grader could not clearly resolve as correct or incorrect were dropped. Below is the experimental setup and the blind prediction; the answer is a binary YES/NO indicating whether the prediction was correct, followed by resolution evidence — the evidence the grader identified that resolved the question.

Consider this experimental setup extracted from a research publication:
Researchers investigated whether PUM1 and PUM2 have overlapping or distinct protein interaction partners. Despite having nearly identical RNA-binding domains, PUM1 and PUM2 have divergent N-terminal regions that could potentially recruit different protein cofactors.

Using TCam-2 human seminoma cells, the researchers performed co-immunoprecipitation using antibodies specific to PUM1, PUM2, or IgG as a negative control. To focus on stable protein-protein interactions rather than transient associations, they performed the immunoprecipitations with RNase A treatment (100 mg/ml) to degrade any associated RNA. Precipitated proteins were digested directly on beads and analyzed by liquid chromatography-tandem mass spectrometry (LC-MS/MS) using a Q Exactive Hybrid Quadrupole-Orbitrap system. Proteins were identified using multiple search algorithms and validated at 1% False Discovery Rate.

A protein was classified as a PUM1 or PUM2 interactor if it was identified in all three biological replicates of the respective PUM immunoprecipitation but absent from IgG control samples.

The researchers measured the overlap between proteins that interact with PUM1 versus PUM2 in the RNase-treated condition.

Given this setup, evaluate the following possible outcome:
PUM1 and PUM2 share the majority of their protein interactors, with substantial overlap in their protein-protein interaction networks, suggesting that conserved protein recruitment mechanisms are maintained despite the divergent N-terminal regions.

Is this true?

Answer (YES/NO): NO